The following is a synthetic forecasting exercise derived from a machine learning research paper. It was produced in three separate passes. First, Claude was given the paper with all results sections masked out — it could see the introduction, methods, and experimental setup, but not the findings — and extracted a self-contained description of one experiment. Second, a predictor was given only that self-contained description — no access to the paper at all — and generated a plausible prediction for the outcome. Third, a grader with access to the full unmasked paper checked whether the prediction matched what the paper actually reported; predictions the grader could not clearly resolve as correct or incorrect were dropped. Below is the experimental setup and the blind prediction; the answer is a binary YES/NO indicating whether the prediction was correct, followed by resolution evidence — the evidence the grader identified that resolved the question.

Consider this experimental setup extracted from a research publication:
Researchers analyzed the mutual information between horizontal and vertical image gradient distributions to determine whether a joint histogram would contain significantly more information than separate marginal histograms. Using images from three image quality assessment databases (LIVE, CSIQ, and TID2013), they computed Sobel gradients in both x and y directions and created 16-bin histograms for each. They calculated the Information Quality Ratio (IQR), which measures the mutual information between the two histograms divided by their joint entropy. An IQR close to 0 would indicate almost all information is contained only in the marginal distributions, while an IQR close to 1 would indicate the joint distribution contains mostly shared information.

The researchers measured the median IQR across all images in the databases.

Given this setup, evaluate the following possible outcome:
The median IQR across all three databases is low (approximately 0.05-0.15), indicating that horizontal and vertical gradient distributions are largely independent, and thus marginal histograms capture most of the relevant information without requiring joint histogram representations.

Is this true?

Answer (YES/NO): NO